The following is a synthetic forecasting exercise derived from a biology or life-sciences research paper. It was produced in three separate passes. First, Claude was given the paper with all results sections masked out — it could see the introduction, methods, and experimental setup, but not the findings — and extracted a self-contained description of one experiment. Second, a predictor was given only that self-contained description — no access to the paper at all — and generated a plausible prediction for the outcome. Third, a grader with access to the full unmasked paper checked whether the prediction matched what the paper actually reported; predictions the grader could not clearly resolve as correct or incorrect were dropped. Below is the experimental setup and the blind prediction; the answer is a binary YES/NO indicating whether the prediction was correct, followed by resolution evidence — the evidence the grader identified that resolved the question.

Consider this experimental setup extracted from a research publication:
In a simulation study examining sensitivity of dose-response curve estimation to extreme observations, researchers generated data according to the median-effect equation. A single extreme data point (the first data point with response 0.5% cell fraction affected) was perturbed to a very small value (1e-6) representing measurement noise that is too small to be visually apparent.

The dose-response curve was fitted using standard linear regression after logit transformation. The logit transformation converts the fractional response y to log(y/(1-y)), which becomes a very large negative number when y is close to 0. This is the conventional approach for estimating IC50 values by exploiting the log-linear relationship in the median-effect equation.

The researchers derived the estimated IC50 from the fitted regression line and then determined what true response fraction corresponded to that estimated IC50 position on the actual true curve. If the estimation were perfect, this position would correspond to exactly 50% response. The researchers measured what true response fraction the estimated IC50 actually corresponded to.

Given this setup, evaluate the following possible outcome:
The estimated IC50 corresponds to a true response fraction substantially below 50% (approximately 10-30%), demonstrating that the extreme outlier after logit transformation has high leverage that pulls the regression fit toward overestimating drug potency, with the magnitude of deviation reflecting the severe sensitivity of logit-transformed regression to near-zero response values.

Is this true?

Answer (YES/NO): NO